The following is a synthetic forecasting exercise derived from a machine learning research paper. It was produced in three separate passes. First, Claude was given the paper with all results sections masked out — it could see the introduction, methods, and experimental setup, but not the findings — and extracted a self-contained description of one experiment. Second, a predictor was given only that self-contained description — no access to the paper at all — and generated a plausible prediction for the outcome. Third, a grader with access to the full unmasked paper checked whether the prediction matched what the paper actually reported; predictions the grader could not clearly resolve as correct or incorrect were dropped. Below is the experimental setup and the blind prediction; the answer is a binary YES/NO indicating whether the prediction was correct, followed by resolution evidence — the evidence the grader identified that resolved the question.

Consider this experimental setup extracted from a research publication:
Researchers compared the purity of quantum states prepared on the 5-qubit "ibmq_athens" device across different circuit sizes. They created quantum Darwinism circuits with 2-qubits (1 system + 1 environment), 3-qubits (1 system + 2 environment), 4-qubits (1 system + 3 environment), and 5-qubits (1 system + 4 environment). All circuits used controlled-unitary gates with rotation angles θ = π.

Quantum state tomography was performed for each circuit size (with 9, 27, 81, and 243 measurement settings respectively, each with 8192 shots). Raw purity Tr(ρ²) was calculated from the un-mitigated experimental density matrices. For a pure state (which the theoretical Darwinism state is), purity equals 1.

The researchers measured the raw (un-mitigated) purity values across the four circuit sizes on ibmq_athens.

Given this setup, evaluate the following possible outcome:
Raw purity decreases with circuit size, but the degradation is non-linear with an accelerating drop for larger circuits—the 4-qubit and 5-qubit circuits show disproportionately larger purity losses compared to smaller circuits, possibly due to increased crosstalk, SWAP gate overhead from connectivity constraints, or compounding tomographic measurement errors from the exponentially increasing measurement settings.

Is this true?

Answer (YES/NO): NO